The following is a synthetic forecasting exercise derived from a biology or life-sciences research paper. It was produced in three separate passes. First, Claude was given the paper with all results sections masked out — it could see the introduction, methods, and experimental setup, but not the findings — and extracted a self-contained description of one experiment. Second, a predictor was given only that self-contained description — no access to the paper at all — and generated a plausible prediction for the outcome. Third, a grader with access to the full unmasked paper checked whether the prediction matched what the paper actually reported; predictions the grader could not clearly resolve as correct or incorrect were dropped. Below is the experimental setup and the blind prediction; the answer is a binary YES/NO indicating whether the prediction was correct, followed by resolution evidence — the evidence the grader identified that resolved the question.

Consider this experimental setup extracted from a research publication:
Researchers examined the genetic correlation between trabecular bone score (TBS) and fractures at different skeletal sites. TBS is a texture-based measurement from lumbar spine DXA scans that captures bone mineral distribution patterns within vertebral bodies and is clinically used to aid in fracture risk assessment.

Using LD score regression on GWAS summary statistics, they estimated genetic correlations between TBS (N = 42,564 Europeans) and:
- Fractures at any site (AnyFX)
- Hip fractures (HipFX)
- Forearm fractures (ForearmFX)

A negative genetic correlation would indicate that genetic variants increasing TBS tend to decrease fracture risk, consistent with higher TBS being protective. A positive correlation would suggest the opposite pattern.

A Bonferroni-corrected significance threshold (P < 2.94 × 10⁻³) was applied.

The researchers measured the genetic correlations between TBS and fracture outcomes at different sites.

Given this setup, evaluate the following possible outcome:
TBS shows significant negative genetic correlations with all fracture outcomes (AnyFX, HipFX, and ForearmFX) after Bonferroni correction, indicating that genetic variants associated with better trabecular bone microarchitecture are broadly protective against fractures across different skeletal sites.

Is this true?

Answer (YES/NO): YES